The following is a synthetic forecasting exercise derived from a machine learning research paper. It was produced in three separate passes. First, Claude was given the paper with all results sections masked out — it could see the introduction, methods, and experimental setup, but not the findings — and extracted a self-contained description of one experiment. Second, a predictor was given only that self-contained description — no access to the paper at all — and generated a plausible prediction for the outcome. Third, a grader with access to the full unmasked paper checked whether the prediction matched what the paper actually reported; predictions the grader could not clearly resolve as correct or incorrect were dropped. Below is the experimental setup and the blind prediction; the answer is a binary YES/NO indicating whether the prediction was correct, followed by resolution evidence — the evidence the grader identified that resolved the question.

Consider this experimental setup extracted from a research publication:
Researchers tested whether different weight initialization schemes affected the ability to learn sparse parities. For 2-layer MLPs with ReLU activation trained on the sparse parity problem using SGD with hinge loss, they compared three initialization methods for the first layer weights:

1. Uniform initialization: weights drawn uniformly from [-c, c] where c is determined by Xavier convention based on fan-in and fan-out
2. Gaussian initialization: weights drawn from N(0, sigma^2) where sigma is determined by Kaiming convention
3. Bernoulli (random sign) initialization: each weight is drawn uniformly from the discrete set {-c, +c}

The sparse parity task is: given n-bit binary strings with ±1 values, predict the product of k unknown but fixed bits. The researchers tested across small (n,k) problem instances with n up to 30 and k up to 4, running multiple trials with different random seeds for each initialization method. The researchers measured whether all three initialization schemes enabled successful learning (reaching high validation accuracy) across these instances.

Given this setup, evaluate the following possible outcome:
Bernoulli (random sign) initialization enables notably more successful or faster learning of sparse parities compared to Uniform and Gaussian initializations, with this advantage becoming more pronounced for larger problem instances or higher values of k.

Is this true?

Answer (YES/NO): NO